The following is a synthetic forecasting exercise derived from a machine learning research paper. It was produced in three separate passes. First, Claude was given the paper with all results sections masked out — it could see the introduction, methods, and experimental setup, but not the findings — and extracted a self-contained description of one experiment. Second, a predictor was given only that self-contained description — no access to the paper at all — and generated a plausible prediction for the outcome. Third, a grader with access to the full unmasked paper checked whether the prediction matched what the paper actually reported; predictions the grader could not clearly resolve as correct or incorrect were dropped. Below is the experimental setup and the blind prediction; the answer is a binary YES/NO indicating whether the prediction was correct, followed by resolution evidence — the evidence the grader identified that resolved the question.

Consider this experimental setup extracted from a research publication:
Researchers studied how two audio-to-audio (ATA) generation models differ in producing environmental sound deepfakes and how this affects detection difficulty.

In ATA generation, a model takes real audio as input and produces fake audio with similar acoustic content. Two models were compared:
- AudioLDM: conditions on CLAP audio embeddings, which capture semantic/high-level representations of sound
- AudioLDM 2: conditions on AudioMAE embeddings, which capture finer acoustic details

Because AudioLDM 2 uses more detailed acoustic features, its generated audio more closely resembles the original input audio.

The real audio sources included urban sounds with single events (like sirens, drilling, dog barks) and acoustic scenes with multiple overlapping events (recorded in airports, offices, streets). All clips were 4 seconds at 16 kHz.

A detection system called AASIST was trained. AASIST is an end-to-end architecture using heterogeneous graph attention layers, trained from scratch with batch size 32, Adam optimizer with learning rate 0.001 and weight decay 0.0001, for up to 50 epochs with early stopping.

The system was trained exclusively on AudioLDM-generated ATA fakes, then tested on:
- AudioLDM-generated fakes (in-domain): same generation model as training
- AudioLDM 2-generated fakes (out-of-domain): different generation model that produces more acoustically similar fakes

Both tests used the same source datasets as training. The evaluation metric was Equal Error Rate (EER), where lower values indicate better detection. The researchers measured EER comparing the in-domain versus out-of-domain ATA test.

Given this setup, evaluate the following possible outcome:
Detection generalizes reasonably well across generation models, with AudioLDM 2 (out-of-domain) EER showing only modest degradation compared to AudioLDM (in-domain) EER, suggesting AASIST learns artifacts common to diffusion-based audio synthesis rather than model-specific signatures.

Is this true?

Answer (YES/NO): YES